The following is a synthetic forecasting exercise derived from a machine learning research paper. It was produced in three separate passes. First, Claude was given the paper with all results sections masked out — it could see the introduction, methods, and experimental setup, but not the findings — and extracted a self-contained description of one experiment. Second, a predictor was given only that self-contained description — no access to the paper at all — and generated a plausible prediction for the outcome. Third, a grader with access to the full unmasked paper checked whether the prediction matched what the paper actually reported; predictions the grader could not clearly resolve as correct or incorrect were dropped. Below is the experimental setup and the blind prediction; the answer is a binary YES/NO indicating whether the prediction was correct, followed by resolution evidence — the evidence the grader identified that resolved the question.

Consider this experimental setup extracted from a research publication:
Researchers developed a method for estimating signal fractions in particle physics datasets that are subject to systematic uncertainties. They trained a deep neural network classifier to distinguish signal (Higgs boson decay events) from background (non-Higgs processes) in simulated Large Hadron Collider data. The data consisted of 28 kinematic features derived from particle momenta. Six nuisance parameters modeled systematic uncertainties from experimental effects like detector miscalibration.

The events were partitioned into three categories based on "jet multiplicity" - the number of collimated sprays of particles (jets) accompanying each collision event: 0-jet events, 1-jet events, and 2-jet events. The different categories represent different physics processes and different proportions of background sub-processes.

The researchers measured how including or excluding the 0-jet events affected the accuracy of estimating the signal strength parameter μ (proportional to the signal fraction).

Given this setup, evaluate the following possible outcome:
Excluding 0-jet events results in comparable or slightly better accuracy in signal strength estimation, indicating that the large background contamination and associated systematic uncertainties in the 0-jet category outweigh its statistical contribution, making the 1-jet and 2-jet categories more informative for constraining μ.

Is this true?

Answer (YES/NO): YES